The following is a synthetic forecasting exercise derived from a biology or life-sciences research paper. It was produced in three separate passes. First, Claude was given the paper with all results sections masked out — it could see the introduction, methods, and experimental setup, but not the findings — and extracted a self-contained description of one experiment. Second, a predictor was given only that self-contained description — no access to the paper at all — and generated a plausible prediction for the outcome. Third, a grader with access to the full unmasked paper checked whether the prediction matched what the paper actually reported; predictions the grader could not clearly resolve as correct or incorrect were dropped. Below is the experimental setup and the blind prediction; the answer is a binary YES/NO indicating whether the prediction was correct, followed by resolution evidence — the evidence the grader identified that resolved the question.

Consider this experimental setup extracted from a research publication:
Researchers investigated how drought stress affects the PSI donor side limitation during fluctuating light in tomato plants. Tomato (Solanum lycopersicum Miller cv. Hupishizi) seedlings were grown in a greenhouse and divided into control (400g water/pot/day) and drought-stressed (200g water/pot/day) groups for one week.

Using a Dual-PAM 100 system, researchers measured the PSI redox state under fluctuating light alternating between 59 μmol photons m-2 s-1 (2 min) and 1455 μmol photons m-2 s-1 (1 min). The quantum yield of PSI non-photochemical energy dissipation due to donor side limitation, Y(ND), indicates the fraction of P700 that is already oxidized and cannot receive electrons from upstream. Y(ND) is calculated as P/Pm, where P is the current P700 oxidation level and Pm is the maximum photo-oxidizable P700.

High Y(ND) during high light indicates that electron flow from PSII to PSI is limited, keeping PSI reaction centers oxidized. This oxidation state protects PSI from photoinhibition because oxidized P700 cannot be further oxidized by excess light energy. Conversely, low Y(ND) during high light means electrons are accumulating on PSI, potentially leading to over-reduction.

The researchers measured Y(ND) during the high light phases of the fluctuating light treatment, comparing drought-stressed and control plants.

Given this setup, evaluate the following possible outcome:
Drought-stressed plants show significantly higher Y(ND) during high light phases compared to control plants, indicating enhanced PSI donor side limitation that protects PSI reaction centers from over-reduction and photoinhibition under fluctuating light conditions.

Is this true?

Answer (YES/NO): NO